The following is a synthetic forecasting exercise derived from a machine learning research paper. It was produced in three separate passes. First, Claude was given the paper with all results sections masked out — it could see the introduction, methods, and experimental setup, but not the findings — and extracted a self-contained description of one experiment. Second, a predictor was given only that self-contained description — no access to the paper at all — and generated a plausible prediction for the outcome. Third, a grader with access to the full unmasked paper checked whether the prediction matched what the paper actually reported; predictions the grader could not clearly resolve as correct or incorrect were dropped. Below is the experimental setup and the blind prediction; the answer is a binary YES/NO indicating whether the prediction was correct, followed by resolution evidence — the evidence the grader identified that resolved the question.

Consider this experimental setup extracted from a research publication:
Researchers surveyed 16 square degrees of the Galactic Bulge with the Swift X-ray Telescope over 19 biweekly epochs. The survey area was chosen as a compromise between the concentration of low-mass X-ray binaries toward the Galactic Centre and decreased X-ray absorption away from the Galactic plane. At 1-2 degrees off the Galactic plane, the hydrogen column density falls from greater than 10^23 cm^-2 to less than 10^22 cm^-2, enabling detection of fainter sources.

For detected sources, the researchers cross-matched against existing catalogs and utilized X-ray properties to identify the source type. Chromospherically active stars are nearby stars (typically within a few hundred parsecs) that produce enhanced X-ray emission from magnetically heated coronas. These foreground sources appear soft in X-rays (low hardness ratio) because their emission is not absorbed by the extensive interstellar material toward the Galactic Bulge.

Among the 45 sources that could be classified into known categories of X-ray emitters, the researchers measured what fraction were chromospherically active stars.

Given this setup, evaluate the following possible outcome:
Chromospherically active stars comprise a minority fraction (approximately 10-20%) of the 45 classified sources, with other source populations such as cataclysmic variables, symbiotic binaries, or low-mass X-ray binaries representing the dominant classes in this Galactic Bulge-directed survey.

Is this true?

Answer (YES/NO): NO